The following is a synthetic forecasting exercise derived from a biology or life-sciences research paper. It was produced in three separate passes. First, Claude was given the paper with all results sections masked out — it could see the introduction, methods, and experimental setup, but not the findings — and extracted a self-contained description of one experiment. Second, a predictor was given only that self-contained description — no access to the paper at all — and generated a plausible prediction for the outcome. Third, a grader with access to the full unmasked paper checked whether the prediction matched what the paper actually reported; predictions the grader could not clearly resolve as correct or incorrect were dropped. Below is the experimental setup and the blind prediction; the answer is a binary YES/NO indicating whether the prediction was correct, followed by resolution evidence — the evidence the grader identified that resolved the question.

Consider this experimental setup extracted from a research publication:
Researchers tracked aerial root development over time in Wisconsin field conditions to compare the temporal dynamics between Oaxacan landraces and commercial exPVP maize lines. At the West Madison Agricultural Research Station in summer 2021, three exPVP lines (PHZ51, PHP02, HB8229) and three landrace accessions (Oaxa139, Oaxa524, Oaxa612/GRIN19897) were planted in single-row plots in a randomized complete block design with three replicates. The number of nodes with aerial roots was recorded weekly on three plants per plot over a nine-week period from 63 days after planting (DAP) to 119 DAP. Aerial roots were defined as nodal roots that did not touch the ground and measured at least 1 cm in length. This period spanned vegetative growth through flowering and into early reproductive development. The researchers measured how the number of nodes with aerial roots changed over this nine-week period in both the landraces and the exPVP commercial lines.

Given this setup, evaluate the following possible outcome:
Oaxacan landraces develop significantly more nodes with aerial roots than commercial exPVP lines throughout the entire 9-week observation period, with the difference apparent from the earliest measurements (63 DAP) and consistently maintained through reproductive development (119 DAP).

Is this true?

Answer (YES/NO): NO